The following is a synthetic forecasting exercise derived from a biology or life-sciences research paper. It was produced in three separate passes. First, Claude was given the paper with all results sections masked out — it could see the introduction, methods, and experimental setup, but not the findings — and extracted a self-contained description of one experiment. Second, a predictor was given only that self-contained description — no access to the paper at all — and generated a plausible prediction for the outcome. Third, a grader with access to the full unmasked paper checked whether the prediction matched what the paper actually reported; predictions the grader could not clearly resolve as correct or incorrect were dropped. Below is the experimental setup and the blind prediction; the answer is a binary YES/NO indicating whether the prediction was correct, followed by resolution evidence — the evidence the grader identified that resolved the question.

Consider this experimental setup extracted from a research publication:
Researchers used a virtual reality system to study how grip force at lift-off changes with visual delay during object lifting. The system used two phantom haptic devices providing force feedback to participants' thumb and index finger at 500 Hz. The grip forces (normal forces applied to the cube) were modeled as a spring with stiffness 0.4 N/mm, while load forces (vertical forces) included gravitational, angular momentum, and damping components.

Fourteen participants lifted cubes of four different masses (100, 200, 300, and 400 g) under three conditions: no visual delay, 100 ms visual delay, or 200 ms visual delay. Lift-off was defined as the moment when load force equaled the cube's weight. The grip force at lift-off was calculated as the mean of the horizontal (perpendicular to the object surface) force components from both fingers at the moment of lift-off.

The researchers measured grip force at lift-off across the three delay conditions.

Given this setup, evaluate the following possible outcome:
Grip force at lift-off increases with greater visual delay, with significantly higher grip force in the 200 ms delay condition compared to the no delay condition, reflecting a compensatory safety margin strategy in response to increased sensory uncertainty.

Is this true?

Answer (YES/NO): NO